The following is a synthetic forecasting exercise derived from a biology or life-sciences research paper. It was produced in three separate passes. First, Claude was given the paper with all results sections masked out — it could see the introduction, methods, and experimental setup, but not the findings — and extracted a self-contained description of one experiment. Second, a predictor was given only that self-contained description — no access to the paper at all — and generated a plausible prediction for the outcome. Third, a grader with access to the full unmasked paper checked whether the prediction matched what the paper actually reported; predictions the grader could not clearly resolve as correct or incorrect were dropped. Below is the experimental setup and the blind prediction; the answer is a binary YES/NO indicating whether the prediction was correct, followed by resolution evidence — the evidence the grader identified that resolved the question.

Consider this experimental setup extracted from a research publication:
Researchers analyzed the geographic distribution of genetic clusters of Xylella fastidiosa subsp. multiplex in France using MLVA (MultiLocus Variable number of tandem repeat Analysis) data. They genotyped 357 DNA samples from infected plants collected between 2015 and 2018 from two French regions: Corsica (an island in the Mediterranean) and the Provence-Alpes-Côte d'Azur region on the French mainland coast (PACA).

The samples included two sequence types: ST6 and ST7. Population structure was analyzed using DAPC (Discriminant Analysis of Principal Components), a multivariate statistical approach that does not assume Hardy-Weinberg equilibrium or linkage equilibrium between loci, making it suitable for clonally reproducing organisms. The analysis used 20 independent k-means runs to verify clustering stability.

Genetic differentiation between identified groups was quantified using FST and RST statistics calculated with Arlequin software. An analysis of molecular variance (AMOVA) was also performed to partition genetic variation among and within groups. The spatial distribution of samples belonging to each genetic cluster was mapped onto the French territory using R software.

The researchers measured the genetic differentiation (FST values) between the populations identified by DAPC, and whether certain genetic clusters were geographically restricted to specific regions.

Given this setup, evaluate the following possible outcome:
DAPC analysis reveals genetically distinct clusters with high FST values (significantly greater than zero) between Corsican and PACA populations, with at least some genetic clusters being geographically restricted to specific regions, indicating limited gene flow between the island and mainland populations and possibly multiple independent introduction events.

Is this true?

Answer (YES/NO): YES